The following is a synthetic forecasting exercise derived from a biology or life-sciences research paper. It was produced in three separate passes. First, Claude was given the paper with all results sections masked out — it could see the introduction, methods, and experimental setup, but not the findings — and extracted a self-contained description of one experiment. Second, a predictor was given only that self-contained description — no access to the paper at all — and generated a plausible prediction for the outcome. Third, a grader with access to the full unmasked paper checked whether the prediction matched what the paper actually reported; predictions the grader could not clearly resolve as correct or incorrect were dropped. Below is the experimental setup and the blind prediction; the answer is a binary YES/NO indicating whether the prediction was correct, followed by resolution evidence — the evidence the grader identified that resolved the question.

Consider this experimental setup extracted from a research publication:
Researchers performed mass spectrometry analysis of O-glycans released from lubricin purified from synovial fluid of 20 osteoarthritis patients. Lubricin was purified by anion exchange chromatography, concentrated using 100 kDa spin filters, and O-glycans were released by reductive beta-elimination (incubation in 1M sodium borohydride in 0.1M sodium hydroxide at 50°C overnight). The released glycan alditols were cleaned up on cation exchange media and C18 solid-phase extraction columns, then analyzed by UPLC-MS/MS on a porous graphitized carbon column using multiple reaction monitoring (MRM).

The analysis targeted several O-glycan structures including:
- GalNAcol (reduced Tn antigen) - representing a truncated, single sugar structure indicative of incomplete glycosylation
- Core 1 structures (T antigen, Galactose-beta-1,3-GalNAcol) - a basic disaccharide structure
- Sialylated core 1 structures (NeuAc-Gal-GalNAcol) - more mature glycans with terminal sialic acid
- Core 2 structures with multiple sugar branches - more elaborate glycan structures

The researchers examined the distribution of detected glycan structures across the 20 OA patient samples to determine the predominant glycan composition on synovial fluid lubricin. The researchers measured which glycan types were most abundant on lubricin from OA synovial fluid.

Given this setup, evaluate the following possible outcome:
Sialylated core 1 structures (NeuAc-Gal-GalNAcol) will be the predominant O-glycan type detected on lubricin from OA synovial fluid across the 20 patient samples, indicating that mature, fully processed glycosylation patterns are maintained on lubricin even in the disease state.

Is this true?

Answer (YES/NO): NO